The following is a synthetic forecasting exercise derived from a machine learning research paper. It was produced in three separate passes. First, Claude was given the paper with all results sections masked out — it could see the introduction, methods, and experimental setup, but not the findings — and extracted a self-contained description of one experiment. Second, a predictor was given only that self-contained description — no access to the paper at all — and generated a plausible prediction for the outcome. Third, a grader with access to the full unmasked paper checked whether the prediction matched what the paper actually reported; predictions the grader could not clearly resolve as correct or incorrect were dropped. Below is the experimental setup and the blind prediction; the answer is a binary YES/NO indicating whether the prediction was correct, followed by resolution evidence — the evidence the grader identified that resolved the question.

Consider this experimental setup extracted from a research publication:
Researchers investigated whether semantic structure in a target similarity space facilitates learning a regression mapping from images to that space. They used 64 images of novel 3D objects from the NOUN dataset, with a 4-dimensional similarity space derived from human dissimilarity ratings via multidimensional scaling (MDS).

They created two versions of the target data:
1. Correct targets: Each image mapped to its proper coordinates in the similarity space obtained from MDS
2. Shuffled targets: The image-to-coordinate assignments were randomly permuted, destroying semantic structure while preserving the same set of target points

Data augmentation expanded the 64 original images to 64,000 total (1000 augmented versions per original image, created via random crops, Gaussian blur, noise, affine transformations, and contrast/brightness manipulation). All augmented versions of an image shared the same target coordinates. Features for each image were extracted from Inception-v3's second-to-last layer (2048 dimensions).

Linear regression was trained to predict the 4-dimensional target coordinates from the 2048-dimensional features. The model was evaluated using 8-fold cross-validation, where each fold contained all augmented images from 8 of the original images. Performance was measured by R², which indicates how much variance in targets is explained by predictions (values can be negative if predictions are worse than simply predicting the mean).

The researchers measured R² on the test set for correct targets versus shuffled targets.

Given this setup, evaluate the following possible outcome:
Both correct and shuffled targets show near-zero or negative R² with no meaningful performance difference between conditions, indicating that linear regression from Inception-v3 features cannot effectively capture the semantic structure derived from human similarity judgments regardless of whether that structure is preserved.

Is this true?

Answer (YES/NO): NO